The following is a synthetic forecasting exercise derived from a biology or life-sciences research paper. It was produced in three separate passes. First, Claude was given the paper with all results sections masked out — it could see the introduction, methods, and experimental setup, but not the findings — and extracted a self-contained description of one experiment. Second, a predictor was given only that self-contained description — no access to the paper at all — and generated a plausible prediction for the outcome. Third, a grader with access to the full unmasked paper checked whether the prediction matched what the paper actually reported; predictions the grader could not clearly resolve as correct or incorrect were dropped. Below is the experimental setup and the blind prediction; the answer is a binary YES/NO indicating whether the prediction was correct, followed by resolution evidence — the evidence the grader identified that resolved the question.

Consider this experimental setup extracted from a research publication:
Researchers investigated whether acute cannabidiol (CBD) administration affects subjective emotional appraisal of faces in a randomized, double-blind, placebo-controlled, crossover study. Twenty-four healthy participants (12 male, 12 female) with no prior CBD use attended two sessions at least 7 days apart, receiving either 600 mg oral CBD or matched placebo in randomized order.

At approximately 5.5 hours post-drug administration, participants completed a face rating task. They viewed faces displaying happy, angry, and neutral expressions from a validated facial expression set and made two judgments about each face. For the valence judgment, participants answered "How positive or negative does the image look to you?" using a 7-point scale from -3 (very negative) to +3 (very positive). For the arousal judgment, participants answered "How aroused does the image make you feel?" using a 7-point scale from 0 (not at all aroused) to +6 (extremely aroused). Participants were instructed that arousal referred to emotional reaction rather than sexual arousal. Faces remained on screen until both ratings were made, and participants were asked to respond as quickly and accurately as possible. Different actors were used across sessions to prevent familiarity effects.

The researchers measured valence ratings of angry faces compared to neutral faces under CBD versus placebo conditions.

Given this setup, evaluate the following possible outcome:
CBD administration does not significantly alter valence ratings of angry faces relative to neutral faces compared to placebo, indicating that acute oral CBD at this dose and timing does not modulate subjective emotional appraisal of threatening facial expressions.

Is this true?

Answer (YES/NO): YES